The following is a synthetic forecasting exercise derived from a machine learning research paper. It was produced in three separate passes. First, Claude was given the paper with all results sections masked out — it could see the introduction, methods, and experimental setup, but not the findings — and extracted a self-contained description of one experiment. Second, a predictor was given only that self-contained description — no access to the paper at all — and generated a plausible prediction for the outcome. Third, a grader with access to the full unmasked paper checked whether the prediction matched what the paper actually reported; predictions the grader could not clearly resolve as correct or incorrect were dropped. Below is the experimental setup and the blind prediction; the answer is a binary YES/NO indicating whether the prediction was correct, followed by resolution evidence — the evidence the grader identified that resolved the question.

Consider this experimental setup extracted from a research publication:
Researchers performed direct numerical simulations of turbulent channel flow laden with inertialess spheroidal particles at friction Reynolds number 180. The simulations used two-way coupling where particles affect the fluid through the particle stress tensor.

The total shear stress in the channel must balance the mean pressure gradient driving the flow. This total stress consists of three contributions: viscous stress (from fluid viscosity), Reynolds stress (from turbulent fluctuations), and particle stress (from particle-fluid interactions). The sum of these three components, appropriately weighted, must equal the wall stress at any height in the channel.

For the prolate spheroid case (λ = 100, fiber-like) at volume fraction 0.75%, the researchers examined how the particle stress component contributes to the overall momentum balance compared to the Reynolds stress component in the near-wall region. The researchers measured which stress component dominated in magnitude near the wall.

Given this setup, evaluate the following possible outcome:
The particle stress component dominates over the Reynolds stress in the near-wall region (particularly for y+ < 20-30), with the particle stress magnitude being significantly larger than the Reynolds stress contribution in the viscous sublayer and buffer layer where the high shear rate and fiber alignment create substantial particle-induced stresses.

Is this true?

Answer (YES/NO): NO